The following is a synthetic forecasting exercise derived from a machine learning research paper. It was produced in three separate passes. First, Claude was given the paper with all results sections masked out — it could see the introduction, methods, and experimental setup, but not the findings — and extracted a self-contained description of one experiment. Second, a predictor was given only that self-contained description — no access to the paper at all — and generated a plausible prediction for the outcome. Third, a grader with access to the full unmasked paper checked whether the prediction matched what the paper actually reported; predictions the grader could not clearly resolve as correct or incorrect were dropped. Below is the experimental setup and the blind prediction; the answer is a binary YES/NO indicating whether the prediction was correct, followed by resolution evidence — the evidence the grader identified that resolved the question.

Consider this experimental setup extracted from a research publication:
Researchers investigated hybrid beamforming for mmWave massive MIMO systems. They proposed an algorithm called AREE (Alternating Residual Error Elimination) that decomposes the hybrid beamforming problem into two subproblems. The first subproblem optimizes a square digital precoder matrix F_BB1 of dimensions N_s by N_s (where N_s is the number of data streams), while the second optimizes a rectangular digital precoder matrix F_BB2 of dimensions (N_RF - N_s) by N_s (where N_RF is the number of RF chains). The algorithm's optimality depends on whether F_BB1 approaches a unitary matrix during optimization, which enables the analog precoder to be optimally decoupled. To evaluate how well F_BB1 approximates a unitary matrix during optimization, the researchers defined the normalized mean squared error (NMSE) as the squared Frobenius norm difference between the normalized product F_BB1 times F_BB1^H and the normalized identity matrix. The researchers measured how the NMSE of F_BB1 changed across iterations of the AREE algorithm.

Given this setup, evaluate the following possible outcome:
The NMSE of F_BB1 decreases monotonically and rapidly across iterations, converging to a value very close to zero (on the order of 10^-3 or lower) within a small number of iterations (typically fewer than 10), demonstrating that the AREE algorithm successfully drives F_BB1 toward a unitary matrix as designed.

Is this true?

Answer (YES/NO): NO